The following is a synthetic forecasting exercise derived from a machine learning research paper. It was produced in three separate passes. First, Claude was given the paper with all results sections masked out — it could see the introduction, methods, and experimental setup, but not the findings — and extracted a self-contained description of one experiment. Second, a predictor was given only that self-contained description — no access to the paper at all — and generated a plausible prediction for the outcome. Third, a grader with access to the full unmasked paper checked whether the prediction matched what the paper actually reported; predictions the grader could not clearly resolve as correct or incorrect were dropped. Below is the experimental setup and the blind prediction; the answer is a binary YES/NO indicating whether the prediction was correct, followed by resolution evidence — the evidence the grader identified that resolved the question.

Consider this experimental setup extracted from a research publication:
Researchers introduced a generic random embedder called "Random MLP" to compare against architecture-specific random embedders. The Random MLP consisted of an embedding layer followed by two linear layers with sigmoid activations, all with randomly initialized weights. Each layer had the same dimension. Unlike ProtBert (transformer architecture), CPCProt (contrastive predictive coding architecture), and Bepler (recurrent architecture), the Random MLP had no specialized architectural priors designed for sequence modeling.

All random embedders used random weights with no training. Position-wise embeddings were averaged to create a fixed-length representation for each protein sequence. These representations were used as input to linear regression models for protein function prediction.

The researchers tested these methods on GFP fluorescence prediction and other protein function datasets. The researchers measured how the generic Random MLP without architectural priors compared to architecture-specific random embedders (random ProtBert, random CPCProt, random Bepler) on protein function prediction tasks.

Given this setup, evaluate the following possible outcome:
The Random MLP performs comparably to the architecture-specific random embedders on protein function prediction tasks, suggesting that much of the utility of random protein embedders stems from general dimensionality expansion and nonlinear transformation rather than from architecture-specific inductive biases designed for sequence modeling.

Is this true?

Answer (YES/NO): NO